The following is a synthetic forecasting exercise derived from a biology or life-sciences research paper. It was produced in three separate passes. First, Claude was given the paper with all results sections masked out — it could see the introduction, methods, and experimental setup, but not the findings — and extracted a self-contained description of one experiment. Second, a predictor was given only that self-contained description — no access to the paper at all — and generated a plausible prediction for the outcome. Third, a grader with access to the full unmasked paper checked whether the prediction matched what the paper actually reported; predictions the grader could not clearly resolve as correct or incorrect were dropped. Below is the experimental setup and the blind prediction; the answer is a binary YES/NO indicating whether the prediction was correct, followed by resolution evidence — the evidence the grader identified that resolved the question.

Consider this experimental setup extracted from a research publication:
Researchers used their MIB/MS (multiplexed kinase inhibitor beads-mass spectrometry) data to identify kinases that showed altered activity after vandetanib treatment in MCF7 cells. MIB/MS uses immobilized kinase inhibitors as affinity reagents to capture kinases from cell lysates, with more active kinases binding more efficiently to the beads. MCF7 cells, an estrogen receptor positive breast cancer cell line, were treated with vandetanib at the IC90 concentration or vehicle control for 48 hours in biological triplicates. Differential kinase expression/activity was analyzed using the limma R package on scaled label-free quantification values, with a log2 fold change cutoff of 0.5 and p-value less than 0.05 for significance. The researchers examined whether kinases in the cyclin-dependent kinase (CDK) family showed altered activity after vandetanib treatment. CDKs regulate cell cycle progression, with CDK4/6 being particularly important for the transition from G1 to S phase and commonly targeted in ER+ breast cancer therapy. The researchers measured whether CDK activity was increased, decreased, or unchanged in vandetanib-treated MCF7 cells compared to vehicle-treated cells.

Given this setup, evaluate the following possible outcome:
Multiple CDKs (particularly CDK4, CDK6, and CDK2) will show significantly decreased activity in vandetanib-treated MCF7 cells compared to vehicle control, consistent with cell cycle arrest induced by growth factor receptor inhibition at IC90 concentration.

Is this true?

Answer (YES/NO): NO